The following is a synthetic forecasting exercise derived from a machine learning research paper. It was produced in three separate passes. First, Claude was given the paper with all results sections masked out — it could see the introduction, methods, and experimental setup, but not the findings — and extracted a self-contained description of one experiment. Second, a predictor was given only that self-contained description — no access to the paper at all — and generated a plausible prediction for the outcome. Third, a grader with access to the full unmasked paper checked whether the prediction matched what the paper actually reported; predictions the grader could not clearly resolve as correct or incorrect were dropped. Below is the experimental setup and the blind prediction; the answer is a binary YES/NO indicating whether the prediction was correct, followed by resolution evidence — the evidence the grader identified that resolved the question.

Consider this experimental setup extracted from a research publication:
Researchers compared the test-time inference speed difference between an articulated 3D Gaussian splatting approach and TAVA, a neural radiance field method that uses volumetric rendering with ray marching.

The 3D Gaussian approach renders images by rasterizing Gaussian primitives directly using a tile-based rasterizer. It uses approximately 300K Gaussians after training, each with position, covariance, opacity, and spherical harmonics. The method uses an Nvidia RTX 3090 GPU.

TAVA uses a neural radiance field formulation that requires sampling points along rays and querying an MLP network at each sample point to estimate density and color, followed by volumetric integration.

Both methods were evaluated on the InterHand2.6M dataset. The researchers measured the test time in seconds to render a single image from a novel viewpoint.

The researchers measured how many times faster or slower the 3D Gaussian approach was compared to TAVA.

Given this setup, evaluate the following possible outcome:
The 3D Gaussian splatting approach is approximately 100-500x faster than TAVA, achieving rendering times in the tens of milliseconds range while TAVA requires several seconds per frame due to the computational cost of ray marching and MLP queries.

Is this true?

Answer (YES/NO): YES